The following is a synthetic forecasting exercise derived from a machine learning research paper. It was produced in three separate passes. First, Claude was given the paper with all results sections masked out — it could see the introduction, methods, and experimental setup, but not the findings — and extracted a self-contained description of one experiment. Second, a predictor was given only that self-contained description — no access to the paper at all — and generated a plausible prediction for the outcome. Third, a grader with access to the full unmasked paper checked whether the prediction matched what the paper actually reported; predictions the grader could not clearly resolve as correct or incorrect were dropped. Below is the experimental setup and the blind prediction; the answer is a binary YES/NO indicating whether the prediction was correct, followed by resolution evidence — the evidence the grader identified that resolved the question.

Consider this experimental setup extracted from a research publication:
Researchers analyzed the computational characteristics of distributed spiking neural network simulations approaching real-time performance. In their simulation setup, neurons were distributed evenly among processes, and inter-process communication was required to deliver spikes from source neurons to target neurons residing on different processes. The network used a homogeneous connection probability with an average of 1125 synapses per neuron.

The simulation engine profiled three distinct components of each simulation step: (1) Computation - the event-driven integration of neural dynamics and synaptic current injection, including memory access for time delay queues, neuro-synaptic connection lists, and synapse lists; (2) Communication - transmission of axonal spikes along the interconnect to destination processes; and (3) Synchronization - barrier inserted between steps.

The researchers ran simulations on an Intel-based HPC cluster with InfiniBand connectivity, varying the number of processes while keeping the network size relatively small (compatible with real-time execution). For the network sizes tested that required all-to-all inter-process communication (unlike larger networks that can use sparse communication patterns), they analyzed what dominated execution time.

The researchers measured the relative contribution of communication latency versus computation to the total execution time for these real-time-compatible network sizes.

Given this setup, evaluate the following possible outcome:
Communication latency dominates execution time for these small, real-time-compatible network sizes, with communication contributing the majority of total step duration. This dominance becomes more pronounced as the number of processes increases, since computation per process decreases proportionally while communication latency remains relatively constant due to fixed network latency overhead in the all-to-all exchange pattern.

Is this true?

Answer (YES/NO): NO